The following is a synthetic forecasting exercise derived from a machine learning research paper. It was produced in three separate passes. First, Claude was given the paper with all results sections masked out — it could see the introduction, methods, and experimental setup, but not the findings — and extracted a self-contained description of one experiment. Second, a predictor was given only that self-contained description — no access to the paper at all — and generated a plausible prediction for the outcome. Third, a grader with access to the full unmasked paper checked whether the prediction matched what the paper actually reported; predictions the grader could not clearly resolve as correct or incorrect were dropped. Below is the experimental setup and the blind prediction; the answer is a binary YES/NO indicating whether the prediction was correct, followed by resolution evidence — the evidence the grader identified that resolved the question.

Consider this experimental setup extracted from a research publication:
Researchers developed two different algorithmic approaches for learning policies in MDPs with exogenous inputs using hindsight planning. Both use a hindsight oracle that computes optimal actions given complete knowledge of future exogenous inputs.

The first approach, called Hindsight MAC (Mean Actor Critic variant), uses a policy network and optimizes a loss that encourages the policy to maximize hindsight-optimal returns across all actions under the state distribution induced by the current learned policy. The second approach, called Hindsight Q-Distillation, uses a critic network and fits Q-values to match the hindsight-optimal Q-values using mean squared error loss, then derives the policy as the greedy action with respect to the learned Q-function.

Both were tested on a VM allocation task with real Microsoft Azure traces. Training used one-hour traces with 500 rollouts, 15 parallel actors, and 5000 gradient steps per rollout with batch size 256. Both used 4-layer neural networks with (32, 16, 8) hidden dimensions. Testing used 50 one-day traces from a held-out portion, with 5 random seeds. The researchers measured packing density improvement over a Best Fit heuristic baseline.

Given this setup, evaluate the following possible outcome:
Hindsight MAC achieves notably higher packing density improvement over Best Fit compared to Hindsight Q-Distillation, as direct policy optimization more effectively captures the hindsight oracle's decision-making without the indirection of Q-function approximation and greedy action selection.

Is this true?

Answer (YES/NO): YES